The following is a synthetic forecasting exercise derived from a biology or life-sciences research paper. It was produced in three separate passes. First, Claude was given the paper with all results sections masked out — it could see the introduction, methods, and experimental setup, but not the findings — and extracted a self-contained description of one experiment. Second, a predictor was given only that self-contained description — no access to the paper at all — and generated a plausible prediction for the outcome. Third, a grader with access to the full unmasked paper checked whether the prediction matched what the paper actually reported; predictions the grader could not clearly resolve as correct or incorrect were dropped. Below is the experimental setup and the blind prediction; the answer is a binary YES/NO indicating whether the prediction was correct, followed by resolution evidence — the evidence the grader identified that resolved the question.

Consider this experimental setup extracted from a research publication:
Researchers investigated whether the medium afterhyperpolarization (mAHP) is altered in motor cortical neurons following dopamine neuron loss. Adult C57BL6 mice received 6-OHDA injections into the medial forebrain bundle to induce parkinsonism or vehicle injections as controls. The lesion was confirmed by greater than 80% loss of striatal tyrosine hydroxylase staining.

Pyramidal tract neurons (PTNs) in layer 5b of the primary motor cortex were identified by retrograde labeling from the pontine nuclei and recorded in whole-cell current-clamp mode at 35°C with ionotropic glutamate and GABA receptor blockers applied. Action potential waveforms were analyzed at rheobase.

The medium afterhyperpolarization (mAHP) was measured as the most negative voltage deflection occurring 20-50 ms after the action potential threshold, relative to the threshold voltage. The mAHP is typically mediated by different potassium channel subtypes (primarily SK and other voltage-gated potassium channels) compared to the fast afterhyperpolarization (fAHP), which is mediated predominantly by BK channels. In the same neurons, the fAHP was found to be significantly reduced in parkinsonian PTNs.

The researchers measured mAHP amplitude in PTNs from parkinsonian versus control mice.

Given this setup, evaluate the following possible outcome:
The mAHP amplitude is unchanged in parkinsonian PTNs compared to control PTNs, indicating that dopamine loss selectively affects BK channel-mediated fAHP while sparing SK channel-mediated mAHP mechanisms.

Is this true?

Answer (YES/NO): YES